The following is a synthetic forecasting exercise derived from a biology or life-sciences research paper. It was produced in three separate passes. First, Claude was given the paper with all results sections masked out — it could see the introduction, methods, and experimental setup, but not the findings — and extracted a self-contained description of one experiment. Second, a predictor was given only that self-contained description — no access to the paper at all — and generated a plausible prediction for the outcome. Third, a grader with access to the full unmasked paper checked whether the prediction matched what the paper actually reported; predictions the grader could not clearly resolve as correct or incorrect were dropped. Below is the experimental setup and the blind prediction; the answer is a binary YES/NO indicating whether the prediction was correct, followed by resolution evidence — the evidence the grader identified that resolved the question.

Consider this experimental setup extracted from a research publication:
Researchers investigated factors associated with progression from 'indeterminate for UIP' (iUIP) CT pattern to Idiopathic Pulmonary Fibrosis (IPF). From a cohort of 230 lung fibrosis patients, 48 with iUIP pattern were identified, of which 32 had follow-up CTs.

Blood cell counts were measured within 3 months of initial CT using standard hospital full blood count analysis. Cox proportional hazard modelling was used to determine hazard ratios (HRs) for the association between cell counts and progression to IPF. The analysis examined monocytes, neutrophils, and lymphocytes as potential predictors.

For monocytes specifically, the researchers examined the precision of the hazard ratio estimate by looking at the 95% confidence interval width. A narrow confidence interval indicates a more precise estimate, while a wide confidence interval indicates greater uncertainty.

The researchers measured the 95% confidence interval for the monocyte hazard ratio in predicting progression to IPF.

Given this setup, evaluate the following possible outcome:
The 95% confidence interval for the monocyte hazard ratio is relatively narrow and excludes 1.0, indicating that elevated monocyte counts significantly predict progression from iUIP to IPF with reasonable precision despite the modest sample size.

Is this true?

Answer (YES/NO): NO